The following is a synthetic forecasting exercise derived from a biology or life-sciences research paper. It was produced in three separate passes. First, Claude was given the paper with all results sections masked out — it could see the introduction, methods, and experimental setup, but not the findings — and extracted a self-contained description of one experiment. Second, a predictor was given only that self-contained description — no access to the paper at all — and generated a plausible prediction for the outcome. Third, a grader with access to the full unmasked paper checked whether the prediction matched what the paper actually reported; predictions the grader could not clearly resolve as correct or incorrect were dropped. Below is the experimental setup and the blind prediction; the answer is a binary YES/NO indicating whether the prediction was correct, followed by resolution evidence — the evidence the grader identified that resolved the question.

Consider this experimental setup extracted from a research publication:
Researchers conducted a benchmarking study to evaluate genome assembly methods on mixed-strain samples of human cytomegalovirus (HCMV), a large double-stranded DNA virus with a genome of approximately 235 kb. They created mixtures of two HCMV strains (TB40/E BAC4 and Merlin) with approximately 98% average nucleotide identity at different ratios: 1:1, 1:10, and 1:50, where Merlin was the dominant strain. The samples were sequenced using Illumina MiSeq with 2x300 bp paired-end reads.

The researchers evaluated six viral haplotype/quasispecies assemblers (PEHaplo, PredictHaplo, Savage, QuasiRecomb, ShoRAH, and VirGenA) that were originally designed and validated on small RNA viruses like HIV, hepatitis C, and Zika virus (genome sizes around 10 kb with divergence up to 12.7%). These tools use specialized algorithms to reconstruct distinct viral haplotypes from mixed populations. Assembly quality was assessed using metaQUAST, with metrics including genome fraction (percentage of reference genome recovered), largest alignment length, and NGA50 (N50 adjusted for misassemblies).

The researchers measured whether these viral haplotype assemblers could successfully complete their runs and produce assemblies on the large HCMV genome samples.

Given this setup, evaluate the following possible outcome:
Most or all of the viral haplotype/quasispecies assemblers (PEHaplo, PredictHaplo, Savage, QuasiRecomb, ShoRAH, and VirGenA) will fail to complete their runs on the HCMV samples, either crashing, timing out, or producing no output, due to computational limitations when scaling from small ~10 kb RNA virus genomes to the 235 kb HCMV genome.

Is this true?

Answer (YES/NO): YES